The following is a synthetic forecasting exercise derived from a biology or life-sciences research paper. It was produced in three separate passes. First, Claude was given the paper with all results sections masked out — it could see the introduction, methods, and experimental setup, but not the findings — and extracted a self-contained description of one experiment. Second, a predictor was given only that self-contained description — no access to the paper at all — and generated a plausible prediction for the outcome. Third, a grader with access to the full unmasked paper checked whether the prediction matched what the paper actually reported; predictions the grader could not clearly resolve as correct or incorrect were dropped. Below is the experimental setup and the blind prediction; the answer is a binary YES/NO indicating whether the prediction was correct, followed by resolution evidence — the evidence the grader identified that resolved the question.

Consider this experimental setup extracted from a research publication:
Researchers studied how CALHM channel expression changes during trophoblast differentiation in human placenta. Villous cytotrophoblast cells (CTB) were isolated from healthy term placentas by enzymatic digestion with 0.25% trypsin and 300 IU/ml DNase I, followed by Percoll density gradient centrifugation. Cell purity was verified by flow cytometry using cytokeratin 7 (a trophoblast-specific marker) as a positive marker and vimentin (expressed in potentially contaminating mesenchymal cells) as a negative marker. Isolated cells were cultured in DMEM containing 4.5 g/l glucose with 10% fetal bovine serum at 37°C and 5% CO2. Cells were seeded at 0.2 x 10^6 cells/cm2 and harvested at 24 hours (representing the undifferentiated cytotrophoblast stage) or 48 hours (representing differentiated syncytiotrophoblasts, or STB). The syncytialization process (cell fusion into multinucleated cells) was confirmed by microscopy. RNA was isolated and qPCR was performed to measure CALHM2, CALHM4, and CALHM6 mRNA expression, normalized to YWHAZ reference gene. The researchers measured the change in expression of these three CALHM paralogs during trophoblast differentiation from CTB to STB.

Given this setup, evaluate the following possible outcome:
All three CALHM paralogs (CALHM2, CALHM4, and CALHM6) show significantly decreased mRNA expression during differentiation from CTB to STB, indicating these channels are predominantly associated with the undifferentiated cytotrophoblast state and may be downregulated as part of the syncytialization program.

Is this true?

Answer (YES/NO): NO